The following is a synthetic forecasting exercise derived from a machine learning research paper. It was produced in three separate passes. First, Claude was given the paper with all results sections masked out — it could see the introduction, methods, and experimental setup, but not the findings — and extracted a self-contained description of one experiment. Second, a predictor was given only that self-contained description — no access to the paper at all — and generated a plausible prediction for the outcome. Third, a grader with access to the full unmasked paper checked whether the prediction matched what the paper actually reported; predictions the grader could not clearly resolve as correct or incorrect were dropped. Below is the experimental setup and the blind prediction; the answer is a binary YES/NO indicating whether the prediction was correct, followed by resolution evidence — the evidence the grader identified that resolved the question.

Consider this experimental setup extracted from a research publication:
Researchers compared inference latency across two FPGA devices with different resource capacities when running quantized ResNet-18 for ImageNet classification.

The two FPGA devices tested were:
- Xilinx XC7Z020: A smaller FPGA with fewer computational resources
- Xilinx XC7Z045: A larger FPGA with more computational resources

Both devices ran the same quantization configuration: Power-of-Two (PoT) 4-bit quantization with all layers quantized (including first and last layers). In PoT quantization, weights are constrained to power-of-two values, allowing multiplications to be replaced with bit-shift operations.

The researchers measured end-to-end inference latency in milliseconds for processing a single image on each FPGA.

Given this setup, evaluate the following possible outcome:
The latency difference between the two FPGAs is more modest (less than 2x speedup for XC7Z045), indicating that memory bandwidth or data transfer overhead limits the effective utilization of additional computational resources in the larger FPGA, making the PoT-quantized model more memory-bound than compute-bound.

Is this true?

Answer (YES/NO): NO